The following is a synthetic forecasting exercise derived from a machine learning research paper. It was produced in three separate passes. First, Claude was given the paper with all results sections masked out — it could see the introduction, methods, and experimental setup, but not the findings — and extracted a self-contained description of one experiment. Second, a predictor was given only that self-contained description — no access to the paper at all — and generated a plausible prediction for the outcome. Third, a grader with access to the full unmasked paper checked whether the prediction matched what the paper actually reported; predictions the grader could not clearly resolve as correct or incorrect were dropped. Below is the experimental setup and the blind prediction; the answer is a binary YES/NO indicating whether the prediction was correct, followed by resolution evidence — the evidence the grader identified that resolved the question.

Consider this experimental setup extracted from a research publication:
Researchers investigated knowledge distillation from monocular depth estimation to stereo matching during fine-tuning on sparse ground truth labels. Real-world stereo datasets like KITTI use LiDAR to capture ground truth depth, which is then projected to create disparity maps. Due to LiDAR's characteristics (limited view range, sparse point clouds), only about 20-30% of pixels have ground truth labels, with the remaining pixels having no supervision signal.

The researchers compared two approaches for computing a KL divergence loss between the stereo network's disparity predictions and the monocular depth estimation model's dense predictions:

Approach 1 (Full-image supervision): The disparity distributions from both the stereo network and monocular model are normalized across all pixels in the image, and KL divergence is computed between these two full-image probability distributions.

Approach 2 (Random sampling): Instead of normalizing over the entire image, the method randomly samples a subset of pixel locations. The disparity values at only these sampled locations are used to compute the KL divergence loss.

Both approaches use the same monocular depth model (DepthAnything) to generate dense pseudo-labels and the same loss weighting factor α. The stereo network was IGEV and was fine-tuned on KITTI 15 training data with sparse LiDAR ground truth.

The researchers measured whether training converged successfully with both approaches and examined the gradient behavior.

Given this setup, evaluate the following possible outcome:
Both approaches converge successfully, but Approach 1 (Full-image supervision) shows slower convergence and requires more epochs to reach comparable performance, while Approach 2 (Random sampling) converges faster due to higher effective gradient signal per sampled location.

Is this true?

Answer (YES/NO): NO